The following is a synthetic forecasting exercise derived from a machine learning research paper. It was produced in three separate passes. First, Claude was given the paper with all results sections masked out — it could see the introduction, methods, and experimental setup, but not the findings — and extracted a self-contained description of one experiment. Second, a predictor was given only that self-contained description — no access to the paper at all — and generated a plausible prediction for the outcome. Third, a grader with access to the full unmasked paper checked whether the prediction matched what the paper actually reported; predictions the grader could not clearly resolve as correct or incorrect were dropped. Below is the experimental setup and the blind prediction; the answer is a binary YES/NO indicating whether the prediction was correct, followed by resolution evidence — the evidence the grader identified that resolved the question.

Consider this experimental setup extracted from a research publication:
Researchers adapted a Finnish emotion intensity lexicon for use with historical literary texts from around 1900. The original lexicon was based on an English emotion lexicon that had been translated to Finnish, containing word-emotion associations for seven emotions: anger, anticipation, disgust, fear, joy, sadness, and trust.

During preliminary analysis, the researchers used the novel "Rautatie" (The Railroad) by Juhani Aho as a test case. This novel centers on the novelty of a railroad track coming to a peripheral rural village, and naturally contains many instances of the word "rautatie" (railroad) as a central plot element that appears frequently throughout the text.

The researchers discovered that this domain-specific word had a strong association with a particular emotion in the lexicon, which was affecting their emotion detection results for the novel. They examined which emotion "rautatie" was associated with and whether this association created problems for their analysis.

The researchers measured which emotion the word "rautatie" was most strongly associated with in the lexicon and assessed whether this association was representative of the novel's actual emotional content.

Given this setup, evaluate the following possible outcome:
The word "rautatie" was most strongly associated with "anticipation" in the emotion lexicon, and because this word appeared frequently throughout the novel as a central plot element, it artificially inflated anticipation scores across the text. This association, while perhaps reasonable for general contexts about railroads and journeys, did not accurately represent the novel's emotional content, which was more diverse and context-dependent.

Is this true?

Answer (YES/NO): NO